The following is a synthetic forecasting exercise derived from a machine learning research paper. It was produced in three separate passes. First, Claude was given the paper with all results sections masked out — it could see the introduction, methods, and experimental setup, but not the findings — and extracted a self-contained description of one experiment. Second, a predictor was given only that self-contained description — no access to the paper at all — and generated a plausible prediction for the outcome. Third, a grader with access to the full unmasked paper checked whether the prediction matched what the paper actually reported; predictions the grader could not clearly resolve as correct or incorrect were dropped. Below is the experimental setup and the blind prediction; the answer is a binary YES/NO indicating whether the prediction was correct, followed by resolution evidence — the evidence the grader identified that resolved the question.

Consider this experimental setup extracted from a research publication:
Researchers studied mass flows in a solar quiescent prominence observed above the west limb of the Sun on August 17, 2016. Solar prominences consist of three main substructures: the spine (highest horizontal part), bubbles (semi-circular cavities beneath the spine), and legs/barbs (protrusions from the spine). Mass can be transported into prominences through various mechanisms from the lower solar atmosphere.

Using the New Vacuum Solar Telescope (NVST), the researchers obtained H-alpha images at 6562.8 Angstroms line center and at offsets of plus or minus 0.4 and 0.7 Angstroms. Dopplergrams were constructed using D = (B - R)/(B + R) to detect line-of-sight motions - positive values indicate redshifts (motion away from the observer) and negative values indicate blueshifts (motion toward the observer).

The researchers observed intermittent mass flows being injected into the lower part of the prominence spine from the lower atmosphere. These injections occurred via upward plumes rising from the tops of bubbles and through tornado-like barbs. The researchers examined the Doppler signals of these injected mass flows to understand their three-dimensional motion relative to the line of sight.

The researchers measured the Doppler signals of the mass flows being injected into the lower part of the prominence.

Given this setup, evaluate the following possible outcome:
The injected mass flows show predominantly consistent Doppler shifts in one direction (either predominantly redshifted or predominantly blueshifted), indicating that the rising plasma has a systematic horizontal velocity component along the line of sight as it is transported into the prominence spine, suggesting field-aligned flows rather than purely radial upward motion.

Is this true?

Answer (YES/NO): NO